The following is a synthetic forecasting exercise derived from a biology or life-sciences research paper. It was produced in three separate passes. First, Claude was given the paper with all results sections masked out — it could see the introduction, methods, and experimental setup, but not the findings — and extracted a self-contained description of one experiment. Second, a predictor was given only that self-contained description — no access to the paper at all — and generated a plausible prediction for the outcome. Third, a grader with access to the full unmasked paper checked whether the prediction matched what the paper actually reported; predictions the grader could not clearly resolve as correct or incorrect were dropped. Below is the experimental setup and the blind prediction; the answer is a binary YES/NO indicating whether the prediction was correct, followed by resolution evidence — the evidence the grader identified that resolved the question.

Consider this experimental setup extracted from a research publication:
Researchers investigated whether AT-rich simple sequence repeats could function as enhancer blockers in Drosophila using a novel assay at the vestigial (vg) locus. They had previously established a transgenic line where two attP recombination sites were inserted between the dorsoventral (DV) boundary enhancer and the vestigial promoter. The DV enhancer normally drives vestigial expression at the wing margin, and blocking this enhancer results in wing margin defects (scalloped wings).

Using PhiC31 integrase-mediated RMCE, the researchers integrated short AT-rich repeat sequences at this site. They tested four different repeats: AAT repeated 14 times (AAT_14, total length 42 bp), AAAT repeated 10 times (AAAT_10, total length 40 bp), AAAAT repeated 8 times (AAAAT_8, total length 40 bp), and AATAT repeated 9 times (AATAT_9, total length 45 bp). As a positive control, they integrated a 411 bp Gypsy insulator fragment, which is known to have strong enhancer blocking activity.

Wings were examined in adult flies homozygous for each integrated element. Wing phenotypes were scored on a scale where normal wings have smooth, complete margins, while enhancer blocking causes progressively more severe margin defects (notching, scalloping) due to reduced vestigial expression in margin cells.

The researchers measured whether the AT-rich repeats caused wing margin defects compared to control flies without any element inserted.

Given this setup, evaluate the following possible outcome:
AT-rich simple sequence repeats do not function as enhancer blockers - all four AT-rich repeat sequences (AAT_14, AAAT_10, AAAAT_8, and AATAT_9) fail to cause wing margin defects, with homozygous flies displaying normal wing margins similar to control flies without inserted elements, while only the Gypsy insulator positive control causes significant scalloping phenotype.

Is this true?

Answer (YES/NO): NO